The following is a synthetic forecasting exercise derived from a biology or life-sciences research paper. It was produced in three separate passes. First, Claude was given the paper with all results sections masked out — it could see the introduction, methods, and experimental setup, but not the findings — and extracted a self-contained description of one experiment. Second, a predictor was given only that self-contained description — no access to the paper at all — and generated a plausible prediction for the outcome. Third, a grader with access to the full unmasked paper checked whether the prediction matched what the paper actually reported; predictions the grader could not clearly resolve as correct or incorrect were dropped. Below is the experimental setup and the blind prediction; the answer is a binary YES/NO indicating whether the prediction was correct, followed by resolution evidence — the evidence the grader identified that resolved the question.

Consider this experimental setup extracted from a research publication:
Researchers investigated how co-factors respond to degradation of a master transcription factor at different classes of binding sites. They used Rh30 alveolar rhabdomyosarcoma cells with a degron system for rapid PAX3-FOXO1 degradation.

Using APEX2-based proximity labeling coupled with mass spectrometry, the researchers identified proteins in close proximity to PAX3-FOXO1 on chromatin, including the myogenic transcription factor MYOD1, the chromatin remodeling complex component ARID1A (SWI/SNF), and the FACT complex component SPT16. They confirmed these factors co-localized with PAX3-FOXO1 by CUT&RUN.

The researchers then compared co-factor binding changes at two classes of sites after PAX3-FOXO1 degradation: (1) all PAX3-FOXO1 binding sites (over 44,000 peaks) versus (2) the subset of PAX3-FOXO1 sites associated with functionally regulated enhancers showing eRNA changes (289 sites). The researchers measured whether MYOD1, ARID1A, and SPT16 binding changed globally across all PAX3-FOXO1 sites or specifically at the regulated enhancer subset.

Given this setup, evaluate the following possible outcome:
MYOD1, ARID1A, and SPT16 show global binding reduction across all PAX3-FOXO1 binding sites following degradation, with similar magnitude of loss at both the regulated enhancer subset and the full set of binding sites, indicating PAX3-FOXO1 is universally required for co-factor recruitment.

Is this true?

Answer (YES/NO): NO